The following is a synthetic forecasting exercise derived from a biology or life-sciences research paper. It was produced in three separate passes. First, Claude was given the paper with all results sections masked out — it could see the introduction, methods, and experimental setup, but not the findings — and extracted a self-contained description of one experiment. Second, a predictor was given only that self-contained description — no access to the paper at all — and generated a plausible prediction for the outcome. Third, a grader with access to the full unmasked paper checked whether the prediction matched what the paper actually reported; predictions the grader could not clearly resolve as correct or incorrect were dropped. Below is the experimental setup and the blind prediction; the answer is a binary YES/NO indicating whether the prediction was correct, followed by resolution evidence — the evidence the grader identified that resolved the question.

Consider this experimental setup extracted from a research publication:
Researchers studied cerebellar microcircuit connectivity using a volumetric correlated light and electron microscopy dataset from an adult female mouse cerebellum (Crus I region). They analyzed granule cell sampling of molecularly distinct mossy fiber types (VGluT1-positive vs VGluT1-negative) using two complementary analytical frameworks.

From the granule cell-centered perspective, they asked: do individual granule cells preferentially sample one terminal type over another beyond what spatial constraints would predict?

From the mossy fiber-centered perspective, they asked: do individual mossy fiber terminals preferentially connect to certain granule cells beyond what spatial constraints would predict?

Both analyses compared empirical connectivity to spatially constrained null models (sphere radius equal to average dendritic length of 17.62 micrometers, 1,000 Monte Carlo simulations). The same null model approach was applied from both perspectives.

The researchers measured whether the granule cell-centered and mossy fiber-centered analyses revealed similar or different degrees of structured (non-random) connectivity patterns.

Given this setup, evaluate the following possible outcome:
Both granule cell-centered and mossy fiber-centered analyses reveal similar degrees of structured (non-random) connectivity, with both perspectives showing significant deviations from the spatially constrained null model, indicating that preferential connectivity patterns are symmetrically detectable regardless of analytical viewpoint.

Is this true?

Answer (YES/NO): NO